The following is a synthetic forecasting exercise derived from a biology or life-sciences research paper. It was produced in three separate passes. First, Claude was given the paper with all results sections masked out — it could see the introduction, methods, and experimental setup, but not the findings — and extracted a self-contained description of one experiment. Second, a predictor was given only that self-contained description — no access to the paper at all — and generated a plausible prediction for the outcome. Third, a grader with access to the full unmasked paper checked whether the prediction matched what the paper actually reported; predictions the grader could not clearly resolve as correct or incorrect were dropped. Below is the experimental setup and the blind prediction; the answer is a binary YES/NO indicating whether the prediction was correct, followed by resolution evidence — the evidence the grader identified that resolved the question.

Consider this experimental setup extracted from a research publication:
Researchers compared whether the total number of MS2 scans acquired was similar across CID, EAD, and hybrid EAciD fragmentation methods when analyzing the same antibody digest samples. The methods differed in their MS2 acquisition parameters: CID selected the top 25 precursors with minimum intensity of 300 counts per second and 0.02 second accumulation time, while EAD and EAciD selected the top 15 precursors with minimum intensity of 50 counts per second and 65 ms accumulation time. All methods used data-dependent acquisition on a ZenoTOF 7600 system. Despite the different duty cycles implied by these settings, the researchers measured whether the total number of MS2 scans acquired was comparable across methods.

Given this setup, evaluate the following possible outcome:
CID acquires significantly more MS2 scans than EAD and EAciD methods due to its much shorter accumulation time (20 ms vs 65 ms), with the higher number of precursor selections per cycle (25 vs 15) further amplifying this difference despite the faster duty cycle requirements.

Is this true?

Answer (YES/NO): NO